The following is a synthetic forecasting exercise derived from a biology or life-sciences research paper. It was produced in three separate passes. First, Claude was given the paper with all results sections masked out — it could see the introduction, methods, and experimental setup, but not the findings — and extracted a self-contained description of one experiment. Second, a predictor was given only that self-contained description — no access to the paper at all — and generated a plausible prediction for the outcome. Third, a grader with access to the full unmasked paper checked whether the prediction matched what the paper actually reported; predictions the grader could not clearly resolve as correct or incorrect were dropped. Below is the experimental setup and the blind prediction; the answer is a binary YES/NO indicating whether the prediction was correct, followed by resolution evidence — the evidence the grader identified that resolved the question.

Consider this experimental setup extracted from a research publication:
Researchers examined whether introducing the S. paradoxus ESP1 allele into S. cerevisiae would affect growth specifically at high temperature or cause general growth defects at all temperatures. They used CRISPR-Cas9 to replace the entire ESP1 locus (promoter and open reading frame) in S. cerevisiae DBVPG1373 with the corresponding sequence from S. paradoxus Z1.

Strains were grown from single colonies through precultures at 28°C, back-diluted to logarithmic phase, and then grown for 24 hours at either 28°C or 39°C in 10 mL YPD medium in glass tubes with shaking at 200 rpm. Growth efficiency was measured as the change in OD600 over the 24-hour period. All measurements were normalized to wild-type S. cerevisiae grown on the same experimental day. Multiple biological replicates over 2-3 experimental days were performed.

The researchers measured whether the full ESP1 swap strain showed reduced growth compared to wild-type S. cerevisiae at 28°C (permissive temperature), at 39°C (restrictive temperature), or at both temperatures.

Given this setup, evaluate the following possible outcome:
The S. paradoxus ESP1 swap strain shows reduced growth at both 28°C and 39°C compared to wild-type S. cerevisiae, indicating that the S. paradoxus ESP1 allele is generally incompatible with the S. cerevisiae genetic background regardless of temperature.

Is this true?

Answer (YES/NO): NO